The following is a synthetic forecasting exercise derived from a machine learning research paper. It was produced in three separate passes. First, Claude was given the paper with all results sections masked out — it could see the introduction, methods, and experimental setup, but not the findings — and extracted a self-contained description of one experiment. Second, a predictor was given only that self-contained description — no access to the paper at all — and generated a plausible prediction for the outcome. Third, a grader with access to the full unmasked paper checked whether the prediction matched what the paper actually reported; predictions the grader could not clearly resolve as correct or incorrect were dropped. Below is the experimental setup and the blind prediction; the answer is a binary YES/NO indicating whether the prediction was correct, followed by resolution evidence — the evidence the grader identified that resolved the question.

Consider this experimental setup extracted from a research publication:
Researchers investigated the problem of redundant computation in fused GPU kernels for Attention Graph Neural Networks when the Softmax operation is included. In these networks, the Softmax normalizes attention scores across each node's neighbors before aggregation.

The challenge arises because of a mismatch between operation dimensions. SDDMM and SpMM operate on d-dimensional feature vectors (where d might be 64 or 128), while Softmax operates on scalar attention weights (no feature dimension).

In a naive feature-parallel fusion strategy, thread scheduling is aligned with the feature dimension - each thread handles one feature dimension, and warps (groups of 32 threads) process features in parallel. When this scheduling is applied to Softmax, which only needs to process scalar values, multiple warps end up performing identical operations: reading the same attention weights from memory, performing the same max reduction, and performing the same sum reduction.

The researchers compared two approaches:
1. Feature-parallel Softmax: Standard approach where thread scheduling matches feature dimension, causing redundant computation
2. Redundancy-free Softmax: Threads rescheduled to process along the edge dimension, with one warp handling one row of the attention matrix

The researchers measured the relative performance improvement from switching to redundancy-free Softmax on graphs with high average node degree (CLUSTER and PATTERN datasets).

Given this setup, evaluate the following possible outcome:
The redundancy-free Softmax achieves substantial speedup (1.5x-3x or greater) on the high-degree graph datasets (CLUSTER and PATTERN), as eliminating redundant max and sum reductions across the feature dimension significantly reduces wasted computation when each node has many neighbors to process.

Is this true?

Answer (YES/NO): NO